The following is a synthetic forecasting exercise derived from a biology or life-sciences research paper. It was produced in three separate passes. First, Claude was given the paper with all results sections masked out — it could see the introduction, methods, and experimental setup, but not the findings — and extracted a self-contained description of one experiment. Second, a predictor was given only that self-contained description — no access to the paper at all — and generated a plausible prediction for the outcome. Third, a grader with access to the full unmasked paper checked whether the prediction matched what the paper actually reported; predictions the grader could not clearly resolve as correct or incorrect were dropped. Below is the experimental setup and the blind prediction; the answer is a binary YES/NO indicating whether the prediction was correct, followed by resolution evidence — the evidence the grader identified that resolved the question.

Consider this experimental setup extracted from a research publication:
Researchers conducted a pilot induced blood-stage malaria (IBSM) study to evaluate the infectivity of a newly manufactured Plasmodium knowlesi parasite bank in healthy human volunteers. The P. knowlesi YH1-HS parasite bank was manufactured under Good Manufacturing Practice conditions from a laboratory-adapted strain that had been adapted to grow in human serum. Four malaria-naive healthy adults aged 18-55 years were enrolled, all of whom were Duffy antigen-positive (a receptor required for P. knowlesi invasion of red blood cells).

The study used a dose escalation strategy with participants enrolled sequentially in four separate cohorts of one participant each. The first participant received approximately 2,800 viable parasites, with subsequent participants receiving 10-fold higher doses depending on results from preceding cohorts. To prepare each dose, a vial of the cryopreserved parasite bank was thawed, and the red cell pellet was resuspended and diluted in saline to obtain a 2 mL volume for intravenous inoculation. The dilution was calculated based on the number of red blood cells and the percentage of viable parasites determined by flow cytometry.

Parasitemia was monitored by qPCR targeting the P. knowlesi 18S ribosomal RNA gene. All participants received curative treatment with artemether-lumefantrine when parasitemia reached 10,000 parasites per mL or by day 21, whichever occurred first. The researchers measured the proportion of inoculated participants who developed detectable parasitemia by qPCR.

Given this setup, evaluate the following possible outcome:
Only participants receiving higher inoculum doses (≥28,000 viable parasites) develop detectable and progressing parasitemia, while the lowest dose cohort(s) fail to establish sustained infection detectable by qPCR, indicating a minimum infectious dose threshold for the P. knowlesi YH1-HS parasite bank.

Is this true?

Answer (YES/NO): NO